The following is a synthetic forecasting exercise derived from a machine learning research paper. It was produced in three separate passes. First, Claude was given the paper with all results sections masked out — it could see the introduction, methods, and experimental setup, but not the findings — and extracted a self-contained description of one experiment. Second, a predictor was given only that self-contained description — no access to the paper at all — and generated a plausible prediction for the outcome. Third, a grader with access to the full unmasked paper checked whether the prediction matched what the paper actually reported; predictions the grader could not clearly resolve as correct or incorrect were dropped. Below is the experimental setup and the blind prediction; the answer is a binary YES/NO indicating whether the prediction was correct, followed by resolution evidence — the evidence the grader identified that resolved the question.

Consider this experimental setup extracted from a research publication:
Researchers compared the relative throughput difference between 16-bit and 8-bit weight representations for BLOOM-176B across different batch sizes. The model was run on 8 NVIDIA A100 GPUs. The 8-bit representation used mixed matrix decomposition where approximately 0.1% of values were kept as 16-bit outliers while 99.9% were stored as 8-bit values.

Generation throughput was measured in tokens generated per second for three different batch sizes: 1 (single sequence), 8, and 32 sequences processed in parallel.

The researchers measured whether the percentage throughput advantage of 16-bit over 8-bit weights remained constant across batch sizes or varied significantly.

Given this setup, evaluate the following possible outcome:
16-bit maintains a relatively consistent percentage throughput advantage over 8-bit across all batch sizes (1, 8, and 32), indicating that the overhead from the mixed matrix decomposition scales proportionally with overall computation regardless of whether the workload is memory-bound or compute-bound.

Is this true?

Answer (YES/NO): YES